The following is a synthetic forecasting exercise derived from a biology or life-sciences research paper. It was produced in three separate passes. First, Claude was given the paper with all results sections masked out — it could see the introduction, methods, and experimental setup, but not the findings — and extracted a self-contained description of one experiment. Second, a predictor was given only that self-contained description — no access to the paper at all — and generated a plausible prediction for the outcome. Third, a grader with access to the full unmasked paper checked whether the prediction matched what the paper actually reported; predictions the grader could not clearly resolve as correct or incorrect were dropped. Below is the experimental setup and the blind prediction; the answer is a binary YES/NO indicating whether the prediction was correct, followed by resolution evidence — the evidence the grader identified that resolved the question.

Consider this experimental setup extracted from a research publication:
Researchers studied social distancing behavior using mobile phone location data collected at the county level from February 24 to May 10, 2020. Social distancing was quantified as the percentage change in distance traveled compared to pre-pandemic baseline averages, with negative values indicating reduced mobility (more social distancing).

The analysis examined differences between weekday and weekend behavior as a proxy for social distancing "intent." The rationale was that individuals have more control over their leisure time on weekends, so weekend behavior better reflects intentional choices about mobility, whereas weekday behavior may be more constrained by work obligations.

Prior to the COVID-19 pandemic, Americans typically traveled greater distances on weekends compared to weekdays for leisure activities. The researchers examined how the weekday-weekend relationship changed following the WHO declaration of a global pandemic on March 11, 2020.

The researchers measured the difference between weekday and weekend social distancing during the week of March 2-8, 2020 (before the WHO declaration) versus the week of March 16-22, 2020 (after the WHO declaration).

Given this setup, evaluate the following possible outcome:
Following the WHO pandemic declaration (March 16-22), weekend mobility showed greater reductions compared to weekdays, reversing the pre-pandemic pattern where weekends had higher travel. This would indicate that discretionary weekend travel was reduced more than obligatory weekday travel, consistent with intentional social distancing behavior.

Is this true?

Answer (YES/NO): YES